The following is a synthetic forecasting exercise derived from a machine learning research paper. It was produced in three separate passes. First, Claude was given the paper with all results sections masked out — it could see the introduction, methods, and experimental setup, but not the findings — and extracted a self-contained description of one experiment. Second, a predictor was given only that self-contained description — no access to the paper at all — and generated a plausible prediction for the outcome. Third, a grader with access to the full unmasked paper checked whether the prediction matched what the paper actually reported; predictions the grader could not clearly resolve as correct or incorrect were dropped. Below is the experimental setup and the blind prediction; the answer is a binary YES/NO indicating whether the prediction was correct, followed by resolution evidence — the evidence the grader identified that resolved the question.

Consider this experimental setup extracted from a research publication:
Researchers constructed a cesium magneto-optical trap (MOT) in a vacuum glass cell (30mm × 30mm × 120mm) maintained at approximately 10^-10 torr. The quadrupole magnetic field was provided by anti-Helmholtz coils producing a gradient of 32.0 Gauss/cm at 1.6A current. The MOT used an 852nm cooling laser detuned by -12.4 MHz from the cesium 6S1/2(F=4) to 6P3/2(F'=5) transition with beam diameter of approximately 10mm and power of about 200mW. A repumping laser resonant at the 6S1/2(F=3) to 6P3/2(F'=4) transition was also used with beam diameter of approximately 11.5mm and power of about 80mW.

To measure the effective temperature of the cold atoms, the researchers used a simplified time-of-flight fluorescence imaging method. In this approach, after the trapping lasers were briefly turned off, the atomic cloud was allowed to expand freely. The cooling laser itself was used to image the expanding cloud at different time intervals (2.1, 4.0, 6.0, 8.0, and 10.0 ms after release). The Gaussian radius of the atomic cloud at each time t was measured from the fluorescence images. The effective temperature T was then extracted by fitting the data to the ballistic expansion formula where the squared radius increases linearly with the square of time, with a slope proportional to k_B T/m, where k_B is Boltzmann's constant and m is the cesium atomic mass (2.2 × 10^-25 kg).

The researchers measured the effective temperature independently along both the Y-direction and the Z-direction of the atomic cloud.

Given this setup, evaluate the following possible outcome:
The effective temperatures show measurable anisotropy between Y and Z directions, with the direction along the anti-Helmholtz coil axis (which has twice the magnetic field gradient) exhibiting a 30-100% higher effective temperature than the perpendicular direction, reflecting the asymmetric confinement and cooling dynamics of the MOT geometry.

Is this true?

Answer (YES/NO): NO